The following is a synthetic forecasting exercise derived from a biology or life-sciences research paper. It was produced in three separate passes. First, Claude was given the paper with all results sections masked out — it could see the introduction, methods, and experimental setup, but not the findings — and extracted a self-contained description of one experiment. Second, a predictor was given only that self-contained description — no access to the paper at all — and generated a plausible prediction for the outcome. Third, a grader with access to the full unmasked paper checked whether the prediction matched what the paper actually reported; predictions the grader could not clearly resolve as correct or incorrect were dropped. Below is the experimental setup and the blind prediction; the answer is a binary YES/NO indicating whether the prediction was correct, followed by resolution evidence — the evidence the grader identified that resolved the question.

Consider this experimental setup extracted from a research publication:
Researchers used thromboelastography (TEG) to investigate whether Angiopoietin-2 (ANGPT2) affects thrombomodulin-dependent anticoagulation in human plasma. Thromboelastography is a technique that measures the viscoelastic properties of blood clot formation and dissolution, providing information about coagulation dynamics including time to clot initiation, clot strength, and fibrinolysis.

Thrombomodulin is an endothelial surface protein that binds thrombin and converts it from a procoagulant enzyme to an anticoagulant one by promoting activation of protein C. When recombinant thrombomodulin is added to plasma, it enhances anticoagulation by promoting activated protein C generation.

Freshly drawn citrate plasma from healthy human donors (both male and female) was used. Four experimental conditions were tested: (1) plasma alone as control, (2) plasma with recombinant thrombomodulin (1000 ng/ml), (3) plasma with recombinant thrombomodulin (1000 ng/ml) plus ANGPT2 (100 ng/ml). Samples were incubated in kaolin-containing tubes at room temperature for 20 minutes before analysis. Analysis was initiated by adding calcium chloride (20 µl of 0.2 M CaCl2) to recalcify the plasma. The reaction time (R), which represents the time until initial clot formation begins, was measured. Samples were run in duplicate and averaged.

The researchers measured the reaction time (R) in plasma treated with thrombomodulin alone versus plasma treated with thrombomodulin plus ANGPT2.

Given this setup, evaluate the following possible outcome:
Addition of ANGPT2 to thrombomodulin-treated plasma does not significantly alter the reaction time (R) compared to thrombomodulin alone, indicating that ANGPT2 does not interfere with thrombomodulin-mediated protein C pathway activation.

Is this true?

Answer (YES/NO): NO